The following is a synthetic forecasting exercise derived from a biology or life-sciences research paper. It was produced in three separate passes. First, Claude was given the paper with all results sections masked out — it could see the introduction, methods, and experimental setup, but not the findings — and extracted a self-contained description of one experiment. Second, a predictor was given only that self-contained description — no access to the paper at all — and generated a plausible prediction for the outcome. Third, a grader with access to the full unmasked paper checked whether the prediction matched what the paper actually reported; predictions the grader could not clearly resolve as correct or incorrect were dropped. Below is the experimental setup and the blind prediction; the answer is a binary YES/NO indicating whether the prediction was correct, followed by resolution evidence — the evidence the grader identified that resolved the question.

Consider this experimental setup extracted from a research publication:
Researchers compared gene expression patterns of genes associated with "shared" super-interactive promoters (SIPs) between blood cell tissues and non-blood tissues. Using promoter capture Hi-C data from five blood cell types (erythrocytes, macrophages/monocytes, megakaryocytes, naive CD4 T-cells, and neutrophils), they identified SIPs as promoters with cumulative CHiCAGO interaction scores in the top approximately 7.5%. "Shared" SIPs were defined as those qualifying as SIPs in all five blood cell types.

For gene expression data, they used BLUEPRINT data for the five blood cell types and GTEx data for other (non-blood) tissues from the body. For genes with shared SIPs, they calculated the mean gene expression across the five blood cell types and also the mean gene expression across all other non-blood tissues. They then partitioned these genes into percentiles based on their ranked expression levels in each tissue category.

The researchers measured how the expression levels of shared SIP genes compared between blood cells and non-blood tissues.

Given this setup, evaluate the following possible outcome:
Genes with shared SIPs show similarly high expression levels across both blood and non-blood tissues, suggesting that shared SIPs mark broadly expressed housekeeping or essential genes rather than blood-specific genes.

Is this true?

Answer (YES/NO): NO